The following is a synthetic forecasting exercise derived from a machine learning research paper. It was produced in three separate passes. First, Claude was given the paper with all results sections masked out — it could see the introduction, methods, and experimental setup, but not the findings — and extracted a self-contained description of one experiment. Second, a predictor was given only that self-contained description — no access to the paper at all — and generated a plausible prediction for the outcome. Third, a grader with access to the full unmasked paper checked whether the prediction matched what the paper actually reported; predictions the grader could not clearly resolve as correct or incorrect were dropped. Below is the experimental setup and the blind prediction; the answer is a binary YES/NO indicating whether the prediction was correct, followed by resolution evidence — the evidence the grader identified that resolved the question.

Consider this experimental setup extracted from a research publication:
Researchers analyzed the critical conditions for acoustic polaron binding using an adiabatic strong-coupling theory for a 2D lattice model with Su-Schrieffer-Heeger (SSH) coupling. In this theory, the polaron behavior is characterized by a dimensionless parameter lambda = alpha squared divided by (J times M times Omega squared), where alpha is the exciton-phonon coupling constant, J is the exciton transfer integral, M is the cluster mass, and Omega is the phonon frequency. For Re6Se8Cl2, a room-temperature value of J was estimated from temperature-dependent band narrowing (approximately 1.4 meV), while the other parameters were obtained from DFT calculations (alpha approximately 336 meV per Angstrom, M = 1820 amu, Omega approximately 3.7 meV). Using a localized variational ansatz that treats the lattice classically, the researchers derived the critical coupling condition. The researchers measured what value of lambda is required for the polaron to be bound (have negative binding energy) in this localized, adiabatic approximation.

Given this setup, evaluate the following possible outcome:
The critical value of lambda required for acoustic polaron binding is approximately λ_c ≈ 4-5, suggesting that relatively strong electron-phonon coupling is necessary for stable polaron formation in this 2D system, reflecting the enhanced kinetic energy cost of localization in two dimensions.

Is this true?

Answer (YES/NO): NO